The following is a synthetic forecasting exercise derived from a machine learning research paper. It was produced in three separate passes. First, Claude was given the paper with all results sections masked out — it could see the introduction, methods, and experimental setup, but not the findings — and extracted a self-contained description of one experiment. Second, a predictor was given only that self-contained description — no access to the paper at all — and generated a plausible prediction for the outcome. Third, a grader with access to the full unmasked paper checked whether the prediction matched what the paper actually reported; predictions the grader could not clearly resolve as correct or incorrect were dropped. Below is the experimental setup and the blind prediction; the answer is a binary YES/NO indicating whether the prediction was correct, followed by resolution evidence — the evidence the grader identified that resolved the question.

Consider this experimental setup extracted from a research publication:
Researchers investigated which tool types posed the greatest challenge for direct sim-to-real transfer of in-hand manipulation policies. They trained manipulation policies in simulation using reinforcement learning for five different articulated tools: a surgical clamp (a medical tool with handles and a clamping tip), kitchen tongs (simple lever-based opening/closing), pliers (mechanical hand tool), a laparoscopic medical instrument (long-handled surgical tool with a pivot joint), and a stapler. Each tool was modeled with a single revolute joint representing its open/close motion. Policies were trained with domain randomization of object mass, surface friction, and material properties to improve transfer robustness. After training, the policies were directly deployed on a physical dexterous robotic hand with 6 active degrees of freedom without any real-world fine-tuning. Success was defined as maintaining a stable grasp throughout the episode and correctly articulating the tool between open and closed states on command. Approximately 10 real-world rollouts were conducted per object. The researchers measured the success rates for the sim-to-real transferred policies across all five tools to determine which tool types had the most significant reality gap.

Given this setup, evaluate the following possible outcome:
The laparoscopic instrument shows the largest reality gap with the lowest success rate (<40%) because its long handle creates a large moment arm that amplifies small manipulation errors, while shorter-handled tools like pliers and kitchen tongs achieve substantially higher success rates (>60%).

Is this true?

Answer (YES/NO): NO